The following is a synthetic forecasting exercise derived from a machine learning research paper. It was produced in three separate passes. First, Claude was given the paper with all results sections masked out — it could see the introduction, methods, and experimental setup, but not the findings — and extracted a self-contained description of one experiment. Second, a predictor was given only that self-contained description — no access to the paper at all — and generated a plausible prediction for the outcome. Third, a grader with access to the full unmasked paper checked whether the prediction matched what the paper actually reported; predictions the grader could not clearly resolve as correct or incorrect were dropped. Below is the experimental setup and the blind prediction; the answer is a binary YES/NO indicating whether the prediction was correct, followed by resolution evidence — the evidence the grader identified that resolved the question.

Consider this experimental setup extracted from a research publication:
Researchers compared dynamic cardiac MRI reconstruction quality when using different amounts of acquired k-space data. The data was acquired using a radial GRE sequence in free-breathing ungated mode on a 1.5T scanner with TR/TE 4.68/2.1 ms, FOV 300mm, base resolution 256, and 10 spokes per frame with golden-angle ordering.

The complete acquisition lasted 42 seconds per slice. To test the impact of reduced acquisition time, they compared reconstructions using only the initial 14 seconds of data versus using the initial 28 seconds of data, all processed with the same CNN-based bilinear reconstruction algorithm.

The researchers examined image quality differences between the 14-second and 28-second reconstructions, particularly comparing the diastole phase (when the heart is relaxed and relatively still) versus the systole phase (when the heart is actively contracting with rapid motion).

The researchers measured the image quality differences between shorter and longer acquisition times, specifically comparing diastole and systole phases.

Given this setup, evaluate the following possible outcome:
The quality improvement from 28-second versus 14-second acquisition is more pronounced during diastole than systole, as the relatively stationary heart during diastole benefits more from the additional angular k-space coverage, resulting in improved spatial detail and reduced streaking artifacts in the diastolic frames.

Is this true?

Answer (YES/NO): NO